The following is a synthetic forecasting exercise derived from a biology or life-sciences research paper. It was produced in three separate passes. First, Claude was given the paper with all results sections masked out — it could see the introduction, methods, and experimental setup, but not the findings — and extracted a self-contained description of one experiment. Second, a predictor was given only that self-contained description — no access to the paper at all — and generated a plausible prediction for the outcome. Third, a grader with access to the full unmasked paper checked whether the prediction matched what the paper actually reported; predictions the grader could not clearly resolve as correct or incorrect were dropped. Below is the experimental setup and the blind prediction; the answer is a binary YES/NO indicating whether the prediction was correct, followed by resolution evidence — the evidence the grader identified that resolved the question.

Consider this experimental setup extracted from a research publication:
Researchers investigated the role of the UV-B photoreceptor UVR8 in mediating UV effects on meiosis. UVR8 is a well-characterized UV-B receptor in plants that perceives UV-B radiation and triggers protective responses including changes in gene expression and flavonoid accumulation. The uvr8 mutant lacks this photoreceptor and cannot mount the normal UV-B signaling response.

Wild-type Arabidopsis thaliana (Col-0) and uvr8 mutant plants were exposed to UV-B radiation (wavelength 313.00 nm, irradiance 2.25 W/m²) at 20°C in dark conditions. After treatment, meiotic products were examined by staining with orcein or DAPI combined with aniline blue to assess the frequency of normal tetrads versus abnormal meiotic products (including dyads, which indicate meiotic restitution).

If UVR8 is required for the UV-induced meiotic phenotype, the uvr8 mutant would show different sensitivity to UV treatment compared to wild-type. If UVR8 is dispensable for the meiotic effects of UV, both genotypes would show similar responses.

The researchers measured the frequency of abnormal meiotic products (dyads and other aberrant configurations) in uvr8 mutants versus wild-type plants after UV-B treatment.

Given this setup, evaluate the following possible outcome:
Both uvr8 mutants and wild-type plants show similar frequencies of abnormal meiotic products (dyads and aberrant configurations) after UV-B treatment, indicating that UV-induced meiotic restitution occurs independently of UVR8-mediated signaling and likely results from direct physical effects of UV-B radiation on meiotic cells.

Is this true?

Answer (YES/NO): YES